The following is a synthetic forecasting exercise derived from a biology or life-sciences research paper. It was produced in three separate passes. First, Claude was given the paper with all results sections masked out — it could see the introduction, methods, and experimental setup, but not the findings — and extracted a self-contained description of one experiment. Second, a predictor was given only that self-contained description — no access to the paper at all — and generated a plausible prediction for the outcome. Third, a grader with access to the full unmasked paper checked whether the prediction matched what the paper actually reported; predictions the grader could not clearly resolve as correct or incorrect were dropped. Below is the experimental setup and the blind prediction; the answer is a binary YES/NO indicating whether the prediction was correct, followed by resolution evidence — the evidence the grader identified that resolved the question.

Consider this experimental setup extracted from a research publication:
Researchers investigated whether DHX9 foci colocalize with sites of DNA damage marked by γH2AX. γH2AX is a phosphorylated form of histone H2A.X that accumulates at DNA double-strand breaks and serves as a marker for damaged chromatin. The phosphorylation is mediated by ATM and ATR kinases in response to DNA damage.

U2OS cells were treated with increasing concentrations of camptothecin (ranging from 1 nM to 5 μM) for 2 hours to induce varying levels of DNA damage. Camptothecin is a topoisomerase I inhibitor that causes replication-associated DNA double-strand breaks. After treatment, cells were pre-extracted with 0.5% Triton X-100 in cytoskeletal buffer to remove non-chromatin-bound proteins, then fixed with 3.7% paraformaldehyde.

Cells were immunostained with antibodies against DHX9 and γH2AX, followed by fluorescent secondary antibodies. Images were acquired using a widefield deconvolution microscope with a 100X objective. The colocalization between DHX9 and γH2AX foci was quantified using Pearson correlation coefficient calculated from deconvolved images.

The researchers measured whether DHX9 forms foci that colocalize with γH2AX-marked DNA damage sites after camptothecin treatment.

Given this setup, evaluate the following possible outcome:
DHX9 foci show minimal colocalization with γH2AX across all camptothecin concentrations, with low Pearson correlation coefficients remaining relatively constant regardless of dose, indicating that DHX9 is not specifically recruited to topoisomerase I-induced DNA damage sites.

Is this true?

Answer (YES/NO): NO